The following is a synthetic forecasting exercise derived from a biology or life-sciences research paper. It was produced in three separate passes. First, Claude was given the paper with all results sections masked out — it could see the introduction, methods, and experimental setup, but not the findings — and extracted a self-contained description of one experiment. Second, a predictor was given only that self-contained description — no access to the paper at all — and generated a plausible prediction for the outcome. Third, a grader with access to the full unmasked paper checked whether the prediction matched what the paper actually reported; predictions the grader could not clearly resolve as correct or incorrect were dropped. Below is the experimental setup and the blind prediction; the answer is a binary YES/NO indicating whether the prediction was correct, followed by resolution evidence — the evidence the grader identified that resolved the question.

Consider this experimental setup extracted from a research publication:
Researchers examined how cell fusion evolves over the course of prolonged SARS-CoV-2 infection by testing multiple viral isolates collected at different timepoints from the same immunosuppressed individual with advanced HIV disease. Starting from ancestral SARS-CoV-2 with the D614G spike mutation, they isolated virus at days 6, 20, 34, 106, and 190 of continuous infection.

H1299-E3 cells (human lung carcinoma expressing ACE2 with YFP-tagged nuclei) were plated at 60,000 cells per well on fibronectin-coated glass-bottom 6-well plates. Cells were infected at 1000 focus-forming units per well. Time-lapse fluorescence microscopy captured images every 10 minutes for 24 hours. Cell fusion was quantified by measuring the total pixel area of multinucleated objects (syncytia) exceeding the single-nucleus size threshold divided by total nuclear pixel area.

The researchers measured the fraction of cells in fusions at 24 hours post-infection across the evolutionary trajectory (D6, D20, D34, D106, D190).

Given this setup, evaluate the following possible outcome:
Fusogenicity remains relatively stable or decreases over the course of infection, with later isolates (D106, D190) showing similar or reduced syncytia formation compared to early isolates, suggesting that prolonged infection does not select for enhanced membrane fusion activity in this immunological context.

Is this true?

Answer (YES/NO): NO